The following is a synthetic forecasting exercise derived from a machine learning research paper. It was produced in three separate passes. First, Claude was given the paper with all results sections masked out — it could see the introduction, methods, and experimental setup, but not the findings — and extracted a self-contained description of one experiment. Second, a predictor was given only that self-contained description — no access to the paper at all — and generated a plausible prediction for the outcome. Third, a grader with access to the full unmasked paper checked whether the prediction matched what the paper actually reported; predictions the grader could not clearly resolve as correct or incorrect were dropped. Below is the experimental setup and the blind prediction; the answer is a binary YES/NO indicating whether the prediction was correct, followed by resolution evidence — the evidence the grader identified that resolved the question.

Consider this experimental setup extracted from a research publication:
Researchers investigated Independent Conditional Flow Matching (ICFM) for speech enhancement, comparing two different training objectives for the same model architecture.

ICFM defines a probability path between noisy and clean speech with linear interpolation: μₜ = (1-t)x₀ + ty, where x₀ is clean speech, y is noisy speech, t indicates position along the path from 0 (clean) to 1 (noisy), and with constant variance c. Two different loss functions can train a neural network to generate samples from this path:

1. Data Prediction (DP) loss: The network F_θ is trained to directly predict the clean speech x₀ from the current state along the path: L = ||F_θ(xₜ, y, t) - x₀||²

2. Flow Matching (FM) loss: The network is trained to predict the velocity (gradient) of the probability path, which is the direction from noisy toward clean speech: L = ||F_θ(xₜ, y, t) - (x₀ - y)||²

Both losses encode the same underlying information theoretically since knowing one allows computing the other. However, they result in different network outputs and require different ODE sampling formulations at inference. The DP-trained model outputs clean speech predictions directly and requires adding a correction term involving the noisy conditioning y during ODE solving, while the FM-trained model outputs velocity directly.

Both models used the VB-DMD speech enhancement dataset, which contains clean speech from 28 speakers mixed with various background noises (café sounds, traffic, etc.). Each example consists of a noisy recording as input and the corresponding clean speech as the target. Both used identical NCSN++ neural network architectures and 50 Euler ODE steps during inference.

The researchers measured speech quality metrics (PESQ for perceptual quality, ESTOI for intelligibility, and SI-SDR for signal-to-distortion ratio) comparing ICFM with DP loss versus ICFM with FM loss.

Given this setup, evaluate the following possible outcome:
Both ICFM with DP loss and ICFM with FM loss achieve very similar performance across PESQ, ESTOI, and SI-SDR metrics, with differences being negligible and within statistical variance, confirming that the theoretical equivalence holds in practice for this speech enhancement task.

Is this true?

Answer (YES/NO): NO